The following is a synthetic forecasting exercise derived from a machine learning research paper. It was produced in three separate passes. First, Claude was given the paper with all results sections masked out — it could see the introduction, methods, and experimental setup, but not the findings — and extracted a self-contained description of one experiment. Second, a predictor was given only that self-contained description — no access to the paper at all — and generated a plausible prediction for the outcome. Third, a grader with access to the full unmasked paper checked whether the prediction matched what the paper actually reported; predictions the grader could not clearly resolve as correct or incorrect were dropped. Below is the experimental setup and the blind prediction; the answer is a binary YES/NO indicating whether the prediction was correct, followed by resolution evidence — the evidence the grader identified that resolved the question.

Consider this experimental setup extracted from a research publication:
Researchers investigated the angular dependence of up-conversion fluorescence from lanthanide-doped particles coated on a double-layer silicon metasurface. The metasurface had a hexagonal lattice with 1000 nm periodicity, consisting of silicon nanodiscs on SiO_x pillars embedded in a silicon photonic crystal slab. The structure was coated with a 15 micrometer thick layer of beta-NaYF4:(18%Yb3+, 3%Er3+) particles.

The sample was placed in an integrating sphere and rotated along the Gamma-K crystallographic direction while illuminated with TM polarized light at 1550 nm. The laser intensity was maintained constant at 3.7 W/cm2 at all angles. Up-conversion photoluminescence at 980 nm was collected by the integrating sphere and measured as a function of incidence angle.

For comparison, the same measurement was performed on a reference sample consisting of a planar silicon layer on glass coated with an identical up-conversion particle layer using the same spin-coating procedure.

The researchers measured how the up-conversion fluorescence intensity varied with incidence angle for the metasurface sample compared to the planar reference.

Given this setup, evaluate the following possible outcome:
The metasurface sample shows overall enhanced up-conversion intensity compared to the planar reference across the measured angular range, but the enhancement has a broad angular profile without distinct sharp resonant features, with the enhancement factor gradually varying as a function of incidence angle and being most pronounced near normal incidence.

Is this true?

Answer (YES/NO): NO